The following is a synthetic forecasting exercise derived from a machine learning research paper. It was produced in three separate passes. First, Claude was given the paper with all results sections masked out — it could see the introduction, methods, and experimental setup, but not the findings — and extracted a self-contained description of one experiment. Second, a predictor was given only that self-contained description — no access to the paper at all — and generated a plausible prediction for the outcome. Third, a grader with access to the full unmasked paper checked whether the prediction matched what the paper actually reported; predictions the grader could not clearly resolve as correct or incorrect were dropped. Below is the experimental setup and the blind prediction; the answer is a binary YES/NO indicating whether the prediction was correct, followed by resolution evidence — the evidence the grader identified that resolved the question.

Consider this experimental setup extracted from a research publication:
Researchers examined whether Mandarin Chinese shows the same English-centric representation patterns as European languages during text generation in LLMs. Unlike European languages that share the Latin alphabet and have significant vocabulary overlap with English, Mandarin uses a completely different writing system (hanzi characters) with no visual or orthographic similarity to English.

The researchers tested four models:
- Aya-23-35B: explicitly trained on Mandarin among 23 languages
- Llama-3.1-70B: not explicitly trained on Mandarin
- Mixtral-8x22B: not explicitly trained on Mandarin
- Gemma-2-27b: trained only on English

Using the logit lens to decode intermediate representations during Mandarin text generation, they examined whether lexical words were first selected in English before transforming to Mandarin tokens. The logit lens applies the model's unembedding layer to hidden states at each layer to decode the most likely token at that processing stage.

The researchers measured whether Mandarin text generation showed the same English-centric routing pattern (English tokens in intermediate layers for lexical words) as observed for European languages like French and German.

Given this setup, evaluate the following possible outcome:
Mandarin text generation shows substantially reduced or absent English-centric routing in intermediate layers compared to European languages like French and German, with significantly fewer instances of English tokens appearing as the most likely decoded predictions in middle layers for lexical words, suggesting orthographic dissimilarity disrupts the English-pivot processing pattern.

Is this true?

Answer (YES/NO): NO